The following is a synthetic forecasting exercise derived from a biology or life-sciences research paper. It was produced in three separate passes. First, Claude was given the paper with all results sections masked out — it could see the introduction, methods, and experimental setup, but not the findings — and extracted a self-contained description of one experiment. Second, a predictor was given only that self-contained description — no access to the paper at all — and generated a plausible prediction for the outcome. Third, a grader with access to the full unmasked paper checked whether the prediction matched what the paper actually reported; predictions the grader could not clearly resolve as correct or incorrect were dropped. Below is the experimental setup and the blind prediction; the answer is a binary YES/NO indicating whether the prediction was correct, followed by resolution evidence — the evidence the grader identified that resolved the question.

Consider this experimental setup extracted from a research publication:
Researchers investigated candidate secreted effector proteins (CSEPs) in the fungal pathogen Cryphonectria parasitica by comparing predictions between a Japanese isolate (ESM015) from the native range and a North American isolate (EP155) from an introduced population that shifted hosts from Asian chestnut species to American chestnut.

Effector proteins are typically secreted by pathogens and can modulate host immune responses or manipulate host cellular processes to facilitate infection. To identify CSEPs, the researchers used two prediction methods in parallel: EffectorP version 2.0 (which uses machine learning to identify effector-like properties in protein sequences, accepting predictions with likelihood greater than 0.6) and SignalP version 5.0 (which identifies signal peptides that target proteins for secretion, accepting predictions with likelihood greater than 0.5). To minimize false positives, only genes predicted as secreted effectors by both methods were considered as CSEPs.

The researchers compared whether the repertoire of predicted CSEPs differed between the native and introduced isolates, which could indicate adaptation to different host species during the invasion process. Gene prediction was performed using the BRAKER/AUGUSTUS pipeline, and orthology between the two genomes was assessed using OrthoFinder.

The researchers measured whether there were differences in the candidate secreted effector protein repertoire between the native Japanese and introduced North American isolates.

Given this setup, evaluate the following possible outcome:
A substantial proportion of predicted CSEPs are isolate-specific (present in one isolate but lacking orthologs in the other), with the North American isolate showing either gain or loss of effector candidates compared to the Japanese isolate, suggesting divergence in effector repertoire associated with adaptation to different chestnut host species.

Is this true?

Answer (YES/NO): NO